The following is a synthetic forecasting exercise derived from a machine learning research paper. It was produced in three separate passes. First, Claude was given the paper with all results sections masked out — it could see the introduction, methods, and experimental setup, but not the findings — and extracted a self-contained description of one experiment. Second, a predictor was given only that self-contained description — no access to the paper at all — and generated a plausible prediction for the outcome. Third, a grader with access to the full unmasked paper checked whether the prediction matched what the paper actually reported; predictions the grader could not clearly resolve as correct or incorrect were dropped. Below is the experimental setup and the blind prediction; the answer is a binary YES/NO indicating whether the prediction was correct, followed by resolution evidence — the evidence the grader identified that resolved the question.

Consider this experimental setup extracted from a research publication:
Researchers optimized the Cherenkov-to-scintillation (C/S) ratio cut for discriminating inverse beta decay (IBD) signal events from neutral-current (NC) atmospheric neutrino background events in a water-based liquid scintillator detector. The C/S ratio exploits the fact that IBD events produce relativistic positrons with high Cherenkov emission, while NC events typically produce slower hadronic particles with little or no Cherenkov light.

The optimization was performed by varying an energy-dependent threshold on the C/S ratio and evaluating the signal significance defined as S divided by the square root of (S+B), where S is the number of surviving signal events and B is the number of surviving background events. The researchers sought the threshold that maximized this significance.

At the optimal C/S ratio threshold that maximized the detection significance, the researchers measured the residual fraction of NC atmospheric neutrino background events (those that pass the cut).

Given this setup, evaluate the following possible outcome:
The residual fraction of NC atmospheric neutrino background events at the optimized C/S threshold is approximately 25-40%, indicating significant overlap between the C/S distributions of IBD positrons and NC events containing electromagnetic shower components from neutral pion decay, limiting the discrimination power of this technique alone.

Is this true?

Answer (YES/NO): NO